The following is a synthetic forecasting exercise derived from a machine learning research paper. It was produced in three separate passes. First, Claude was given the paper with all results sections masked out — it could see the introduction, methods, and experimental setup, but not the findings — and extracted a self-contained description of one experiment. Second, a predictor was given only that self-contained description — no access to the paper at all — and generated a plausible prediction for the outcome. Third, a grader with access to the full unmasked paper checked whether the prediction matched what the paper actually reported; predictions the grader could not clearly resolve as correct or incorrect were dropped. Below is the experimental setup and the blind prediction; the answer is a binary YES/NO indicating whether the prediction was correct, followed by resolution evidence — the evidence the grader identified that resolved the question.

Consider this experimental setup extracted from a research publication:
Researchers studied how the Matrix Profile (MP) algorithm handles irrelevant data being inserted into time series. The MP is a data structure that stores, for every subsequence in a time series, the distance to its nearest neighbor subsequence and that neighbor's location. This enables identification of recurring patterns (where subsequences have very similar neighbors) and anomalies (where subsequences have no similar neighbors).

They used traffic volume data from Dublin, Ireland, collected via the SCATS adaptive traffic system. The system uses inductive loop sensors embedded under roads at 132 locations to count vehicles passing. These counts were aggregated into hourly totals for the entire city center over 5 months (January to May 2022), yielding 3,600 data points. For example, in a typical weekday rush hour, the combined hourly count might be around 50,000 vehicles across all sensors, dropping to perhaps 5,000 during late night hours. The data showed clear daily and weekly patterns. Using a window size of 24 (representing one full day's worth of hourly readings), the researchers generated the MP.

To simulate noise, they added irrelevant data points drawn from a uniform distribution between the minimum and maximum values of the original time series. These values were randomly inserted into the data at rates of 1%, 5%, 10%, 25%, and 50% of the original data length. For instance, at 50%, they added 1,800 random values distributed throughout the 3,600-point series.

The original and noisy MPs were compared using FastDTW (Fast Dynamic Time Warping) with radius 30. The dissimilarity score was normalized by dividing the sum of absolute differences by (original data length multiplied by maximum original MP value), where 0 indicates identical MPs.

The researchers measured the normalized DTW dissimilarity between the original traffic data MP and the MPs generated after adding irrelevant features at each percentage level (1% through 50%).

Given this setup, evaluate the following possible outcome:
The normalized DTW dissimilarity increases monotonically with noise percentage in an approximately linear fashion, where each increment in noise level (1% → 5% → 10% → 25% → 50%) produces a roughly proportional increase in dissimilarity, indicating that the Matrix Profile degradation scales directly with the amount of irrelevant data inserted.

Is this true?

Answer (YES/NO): NO